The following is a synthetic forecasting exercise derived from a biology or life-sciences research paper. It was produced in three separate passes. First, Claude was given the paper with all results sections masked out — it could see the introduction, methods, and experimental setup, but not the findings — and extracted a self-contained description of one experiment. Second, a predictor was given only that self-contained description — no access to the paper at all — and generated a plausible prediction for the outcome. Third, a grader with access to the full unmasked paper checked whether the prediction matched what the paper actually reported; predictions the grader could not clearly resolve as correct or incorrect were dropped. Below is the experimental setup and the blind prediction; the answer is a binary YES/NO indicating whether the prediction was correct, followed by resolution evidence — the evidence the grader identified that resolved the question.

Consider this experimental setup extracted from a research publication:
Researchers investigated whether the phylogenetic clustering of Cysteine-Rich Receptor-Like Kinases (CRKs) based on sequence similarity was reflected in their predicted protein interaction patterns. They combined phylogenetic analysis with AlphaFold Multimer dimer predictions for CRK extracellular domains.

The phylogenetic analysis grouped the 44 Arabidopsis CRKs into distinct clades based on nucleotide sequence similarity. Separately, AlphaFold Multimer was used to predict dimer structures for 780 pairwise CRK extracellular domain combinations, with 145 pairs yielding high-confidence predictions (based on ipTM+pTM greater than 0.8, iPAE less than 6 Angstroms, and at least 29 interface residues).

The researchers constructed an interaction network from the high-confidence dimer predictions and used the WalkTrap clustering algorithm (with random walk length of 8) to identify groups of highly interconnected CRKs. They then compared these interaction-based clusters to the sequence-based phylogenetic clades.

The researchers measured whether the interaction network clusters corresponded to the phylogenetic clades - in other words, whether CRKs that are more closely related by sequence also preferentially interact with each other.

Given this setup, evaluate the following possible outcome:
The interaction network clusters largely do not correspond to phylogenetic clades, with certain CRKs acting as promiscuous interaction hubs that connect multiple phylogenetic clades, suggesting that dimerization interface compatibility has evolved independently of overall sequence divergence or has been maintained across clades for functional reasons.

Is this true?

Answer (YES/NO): YES